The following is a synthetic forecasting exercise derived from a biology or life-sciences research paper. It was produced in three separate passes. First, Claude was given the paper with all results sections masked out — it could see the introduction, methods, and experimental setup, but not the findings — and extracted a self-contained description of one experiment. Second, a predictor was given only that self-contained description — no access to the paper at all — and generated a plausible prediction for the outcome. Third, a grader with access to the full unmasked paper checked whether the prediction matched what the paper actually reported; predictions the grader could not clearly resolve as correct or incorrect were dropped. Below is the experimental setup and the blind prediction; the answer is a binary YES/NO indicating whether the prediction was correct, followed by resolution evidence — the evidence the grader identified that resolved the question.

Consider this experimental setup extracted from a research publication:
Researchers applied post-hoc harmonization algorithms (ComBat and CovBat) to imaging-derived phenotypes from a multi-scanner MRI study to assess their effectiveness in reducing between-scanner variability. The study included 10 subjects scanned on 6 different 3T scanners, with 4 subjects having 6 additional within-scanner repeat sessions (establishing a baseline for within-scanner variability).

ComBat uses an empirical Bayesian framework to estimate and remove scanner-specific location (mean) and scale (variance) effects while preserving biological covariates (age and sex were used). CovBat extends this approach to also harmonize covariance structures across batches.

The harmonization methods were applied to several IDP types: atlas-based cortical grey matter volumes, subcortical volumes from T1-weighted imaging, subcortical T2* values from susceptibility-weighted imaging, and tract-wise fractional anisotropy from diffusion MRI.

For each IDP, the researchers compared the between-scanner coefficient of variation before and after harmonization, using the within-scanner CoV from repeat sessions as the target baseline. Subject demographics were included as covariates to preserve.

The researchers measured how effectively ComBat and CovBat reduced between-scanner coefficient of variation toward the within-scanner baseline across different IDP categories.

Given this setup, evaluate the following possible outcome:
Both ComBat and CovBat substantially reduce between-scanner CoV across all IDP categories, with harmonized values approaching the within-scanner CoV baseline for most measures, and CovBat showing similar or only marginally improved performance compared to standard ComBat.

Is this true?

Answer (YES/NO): NO